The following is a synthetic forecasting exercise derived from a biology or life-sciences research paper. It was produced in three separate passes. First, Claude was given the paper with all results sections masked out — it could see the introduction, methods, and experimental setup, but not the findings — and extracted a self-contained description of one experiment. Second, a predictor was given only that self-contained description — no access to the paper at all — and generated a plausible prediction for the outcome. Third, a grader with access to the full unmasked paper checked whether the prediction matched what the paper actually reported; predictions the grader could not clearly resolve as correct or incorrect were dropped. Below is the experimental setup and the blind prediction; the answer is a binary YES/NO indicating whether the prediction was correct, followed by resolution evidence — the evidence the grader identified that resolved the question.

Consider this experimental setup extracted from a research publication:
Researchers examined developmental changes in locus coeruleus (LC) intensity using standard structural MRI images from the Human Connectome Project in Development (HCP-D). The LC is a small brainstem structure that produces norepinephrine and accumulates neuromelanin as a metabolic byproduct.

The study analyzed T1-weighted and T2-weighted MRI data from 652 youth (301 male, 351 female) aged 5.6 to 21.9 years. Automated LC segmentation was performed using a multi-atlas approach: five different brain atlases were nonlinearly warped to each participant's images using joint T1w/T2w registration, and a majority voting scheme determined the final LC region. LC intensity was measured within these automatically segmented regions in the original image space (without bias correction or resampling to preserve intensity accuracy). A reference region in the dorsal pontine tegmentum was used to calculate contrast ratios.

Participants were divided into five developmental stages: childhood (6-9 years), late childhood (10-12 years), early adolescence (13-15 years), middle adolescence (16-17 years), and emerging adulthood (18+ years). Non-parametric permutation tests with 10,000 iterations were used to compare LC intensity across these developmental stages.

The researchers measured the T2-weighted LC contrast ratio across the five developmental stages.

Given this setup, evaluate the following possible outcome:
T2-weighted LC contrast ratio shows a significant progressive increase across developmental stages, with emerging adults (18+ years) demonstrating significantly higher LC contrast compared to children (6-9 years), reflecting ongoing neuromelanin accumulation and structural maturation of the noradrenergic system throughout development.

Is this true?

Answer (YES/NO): NO